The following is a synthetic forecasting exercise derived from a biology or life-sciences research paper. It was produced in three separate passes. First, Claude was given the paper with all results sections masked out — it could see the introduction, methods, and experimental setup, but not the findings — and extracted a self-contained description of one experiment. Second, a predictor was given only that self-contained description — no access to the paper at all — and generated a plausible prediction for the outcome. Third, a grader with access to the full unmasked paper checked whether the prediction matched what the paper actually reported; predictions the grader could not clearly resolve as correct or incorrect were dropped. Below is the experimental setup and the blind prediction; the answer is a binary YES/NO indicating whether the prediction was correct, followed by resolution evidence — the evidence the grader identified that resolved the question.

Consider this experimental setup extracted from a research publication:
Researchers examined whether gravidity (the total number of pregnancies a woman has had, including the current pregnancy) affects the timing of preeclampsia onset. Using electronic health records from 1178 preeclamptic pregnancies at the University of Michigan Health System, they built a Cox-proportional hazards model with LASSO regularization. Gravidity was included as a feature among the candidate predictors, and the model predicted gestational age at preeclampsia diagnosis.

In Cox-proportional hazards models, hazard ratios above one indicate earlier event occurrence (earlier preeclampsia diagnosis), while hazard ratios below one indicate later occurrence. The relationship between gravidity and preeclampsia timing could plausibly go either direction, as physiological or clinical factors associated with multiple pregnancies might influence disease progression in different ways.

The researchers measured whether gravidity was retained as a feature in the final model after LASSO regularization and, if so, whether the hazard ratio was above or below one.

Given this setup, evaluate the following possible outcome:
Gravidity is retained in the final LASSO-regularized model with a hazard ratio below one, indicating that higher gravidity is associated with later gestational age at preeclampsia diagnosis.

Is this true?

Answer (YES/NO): NO